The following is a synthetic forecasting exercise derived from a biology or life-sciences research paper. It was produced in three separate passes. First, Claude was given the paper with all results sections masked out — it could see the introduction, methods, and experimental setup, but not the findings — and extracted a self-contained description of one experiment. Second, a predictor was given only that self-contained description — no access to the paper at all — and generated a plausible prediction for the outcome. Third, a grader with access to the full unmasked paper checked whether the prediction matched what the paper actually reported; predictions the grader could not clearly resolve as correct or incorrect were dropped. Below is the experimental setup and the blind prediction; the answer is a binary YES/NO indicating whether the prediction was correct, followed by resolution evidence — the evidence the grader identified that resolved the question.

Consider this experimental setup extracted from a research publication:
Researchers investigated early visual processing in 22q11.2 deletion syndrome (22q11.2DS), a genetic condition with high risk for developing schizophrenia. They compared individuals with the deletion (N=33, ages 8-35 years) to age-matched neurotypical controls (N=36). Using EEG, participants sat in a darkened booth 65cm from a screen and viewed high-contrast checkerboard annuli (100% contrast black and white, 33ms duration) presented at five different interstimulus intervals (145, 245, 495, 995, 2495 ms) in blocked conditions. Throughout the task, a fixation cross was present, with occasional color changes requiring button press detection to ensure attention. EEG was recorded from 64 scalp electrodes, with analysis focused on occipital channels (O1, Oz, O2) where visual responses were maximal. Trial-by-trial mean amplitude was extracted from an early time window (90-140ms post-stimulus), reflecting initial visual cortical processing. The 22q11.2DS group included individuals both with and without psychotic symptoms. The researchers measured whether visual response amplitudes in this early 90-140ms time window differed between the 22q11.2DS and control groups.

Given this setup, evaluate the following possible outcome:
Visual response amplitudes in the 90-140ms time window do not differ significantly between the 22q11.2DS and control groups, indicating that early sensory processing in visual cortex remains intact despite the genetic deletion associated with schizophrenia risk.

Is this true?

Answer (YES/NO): NO